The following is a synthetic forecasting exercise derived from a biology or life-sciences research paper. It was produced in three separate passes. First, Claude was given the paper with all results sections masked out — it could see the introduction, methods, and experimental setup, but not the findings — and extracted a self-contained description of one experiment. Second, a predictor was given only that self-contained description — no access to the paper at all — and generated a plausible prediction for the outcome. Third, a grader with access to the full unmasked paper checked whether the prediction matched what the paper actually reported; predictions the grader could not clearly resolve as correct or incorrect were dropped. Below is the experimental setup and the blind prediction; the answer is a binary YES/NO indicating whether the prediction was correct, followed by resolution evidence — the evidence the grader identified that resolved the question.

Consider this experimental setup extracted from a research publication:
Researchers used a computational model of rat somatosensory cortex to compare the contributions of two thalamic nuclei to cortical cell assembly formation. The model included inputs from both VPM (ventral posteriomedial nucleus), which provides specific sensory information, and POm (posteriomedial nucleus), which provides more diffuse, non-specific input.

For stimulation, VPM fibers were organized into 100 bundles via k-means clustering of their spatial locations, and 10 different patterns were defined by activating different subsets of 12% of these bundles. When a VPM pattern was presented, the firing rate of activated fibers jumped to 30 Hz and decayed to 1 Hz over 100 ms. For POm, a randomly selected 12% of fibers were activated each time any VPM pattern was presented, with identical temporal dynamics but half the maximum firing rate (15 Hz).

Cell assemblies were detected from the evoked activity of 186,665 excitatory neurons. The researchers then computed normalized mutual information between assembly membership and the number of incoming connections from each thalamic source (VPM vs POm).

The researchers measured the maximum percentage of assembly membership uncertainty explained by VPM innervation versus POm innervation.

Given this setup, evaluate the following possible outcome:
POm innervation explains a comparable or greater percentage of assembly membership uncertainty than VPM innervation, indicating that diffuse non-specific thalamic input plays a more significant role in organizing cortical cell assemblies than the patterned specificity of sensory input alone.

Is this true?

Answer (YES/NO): NO